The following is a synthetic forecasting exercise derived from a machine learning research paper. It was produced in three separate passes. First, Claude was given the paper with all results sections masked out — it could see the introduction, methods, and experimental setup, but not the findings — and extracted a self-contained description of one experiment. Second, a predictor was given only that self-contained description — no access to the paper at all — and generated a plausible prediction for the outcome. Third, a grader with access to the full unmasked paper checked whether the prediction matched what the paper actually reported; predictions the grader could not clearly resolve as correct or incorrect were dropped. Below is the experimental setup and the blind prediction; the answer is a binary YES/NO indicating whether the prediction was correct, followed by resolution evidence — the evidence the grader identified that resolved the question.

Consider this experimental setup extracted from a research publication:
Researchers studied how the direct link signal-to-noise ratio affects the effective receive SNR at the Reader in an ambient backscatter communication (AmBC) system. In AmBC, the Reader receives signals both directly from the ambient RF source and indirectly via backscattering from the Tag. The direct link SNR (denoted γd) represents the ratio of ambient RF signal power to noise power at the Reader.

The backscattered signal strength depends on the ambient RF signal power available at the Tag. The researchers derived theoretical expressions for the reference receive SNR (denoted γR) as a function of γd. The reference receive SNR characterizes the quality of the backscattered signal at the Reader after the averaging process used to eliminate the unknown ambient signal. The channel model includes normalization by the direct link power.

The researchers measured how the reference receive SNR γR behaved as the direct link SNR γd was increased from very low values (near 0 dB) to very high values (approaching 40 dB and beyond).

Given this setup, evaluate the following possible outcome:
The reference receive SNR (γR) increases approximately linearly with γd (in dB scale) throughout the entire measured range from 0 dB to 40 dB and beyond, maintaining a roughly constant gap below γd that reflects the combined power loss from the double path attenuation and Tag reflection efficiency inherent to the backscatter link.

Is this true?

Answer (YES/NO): NO